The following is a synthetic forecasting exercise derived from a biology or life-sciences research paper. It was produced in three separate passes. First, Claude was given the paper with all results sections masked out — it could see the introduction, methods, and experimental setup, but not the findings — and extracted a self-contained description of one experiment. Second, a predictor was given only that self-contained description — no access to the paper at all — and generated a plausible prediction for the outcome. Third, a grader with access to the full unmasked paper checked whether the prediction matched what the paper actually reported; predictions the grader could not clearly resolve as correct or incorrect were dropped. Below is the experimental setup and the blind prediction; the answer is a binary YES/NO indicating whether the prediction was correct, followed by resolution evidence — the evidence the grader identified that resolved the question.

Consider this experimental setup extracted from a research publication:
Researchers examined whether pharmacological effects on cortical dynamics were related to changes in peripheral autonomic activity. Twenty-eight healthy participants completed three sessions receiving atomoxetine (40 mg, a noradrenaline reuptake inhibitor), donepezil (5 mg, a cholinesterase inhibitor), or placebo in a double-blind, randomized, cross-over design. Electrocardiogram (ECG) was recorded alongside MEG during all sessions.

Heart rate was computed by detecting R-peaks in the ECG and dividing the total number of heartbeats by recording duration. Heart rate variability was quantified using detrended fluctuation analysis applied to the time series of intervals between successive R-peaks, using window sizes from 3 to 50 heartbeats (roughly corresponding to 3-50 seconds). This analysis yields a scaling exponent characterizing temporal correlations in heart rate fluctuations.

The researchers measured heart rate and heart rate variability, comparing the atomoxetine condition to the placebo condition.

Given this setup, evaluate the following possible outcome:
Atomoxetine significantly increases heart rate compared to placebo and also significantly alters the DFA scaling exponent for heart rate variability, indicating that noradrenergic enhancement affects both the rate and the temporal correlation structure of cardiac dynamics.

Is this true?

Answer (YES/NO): YES